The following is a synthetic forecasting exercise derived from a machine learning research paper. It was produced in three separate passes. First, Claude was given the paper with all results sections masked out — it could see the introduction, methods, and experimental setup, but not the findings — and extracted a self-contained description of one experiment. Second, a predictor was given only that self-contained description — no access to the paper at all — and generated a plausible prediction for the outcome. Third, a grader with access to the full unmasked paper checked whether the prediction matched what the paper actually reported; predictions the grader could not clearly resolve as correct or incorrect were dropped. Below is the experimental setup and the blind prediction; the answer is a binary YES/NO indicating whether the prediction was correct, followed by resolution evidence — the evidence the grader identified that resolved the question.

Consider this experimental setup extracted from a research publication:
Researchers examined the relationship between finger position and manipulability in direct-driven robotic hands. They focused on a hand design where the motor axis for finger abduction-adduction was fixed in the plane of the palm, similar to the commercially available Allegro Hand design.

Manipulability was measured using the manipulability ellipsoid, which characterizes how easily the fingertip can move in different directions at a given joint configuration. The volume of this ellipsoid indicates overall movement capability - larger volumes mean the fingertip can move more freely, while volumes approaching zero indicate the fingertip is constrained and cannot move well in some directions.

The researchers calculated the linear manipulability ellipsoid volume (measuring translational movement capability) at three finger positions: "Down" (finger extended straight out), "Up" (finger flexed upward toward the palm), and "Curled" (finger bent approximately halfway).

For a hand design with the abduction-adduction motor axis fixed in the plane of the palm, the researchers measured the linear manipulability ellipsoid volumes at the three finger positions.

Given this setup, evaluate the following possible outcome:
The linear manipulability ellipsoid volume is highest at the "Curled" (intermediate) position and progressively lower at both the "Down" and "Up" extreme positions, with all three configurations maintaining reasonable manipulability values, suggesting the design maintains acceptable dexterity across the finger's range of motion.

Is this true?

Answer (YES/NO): NO